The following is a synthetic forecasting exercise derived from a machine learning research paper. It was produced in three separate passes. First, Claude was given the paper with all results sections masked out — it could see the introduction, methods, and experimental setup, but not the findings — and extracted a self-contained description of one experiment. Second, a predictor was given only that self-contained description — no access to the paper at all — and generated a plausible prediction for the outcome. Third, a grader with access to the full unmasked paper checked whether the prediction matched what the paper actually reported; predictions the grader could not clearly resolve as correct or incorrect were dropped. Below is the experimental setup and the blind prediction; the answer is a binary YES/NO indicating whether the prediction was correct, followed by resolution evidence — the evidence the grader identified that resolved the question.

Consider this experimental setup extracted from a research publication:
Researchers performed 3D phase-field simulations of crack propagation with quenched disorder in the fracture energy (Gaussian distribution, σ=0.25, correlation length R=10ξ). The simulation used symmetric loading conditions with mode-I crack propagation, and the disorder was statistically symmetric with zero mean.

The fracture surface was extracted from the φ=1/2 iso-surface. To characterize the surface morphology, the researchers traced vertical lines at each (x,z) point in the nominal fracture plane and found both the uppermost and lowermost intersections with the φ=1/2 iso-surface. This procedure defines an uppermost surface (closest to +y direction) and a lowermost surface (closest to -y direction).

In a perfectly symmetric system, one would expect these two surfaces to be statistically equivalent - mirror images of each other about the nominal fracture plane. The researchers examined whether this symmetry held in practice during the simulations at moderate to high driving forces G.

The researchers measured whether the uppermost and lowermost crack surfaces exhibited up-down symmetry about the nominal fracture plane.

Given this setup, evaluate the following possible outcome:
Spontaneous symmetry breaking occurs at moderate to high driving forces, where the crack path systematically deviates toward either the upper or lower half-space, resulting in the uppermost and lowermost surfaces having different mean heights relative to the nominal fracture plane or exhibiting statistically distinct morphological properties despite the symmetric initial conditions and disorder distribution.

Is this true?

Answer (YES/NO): YES